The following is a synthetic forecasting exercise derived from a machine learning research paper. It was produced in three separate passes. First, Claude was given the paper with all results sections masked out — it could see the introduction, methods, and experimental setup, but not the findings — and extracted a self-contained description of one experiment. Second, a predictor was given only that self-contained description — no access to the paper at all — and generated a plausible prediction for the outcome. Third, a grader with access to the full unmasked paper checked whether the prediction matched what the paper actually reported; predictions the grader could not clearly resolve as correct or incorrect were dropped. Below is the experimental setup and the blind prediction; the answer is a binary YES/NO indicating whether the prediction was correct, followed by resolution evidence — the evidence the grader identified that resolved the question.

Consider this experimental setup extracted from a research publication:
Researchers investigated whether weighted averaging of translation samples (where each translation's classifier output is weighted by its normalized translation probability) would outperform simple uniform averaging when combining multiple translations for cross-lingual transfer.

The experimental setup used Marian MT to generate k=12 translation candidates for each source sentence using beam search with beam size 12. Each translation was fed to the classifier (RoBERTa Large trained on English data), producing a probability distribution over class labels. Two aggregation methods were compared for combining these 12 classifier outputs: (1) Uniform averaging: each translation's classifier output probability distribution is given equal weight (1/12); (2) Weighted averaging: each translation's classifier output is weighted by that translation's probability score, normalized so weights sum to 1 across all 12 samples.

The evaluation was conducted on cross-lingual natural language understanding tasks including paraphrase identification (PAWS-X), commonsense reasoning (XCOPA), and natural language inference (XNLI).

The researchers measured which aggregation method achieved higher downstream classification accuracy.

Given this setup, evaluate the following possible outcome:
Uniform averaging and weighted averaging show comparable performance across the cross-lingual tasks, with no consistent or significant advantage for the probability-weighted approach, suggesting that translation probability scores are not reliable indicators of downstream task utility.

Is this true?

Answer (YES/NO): NO